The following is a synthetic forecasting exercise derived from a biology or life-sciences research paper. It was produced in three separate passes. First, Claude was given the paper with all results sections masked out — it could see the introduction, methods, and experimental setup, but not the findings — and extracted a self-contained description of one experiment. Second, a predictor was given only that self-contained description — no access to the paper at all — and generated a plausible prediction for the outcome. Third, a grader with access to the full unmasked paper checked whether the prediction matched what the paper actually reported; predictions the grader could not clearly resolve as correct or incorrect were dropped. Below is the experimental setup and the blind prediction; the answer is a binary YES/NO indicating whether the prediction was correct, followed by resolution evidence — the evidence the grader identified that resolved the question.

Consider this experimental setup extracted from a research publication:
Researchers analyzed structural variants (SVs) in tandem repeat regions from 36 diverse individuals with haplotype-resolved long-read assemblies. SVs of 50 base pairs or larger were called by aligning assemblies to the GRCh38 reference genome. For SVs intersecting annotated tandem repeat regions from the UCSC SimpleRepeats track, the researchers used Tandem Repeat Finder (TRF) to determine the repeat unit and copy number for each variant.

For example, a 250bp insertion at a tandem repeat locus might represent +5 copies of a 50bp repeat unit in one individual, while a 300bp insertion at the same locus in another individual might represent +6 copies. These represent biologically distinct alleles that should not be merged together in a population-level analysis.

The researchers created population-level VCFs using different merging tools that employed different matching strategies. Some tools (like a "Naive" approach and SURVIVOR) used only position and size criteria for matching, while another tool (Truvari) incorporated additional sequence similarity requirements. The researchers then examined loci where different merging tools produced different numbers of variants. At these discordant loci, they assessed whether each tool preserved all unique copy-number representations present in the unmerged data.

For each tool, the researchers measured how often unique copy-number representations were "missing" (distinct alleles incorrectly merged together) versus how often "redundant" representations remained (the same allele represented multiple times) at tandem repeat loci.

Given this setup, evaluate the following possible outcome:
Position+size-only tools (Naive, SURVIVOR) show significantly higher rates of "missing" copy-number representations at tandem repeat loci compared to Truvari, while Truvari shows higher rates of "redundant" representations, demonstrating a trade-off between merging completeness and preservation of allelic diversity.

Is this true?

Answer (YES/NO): YES